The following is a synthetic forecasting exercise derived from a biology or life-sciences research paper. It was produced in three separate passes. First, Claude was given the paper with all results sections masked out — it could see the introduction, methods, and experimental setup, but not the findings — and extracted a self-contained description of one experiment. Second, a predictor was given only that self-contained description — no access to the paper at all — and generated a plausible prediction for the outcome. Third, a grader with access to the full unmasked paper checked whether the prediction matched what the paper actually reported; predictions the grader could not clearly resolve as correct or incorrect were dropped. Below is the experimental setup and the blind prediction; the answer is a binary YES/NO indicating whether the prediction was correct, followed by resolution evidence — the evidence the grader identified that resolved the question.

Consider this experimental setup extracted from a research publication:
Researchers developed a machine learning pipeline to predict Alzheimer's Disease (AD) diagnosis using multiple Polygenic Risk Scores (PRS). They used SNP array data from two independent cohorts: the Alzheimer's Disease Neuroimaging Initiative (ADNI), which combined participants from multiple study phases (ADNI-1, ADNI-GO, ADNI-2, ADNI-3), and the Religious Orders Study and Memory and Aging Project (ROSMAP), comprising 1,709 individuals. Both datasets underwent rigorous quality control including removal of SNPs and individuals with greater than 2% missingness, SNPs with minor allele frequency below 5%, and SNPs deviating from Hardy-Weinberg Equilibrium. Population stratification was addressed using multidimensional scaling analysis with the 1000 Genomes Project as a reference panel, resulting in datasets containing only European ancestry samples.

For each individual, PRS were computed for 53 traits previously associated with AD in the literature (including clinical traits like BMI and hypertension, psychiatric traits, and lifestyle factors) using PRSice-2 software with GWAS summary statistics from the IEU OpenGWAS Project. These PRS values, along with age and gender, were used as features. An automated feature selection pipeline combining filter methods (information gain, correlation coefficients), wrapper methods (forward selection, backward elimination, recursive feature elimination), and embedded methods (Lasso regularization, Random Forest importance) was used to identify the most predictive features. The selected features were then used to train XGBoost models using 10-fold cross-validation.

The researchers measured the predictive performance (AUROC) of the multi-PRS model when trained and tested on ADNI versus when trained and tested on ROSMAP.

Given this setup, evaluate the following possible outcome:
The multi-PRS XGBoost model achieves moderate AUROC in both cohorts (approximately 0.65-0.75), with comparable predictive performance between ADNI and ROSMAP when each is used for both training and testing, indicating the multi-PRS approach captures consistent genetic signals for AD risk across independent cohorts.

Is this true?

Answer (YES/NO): NO